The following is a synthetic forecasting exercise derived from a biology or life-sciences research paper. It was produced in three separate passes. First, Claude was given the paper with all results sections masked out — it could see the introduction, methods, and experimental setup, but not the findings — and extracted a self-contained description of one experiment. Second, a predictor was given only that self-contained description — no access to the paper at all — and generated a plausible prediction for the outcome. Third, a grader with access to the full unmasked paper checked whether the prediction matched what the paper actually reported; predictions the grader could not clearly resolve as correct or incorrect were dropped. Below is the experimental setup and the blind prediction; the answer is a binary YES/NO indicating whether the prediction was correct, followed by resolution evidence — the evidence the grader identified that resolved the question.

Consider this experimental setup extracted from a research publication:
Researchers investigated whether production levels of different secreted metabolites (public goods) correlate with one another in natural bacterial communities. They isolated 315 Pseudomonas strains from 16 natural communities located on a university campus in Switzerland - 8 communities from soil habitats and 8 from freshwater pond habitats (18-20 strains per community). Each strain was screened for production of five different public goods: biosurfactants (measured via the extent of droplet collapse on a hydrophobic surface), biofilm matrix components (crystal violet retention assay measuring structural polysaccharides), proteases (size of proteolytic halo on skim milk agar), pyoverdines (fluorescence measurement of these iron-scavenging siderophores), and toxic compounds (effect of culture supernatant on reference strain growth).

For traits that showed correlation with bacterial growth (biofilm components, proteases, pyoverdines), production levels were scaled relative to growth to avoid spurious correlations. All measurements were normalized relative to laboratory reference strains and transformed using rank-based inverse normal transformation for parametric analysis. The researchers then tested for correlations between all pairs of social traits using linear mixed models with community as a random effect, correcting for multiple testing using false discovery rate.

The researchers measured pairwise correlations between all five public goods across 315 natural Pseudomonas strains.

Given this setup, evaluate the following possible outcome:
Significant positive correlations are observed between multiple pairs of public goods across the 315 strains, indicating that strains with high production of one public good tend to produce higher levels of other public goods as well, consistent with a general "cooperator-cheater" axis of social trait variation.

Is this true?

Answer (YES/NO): YES